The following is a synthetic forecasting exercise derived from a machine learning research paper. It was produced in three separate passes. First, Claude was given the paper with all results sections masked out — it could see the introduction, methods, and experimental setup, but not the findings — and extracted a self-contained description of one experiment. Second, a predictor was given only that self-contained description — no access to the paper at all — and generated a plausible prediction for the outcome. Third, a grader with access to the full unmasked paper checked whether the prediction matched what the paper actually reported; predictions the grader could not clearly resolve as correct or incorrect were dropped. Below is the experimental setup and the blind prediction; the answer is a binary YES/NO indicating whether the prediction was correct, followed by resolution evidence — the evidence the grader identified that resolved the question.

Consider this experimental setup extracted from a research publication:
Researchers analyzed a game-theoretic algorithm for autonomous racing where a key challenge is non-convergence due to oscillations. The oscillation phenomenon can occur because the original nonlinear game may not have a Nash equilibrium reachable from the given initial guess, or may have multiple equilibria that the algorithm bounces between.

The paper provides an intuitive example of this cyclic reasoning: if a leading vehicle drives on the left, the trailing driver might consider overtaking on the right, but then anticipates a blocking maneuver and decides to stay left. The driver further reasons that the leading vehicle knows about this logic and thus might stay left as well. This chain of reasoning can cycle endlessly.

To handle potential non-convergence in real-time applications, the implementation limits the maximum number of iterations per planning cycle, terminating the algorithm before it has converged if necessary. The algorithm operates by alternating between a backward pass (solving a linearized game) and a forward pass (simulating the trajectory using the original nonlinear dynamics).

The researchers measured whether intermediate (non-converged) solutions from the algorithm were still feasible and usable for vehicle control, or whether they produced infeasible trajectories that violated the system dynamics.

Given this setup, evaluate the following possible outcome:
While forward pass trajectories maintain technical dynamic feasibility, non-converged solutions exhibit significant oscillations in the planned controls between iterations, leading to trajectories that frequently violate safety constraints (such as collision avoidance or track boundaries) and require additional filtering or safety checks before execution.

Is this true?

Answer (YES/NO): NO